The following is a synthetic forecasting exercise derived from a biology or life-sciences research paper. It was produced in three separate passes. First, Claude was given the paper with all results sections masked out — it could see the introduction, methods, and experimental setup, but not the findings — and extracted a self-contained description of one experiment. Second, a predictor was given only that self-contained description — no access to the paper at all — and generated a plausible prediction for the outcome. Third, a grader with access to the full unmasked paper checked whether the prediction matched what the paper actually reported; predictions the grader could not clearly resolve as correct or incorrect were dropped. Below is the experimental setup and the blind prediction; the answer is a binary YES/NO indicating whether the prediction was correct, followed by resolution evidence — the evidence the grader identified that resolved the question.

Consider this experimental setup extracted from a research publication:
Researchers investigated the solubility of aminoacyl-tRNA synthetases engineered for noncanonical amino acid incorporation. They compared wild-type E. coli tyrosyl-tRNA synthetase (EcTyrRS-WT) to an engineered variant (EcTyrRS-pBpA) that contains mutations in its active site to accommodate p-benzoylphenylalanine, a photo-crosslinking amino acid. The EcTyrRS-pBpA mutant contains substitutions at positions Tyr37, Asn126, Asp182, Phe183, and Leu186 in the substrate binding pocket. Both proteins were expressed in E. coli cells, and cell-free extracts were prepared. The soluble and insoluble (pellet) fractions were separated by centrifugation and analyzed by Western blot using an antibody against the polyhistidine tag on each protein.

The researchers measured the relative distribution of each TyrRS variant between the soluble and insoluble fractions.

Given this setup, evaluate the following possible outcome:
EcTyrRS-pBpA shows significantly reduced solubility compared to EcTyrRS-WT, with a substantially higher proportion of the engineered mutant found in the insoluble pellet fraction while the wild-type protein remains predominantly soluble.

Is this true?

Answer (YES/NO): YES